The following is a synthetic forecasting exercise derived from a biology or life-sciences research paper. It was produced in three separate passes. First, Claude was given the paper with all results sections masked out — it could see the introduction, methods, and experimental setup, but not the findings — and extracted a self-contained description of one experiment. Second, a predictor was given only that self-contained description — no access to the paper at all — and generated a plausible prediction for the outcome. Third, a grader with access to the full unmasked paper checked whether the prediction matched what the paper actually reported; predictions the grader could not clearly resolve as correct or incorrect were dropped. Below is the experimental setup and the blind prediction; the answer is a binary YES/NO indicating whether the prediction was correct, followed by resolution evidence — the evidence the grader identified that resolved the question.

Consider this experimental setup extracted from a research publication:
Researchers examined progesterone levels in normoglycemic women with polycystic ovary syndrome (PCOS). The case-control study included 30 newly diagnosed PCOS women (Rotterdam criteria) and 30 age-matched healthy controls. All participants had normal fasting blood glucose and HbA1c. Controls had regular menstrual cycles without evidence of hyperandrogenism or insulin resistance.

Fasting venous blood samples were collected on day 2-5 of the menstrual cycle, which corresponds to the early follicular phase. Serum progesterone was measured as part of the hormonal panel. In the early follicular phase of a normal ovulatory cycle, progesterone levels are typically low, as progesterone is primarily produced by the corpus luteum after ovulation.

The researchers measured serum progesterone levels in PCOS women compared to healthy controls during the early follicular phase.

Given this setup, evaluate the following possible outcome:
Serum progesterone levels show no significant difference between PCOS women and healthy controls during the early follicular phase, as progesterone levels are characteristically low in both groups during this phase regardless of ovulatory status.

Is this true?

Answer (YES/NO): YES